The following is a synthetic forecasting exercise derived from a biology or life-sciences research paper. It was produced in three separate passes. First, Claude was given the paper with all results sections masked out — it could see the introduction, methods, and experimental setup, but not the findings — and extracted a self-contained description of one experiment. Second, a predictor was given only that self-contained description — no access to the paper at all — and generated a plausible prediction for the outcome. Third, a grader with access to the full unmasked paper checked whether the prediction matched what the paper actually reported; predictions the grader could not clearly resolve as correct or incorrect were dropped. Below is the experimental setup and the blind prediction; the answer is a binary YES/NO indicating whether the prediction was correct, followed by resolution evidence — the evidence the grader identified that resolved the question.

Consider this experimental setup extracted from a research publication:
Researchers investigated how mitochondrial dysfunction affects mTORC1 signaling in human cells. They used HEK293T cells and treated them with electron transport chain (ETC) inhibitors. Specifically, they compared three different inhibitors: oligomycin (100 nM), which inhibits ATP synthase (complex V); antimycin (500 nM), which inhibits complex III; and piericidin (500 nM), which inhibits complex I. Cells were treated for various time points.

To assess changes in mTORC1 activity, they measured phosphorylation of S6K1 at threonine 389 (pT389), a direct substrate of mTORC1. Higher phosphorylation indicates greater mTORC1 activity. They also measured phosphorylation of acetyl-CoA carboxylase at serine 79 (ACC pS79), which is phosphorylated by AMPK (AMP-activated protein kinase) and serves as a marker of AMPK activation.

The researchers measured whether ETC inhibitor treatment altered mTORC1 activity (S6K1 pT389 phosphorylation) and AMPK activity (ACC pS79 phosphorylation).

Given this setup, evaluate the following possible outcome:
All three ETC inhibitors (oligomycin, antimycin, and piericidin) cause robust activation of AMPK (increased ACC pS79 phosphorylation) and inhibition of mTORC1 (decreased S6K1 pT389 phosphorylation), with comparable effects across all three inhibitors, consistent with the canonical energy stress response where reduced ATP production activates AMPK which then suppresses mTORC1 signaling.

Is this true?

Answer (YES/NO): NO